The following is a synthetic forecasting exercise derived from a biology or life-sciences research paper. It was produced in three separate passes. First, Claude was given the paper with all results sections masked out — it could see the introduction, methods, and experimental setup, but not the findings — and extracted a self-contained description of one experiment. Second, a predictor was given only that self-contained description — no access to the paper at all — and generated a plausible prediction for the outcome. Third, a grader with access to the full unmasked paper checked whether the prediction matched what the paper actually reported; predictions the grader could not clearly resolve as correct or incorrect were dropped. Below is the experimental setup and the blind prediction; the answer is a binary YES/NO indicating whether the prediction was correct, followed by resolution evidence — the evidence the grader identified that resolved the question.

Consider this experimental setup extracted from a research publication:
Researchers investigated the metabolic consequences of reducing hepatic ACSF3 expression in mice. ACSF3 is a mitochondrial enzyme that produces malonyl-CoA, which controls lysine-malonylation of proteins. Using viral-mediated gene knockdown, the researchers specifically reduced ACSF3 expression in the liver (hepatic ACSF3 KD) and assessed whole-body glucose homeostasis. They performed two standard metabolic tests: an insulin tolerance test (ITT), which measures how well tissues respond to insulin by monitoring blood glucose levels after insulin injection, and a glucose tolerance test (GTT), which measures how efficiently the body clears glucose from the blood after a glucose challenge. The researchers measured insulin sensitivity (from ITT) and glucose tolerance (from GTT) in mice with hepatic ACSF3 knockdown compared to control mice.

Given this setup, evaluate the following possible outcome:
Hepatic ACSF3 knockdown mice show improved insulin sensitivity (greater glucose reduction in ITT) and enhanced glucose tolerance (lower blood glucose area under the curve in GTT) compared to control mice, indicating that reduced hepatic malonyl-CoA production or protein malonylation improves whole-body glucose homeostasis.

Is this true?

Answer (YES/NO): NO